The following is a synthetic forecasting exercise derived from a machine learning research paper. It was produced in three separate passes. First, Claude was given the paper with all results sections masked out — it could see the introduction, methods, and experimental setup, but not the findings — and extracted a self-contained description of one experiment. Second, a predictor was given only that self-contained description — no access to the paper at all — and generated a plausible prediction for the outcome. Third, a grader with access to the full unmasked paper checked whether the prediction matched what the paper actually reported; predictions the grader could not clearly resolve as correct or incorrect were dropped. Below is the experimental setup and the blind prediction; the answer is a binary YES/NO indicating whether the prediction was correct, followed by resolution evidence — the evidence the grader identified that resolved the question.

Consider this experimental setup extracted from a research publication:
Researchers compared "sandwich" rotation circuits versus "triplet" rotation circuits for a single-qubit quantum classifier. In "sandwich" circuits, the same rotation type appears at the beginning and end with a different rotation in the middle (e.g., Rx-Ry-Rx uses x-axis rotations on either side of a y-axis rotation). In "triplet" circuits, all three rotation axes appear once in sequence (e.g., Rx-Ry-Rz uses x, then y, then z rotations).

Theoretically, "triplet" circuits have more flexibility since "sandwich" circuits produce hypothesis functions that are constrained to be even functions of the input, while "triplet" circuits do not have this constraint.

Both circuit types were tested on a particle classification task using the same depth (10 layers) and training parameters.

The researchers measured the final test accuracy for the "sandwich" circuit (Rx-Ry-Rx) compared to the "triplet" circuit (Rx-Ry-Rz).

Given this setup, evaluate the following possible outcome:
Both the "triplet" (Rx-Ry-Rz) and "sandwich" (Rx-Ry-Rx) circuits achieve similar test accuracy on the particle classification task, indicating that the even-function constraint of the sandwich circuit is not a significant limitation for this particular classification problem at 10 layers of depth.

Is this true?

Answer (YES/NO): YES